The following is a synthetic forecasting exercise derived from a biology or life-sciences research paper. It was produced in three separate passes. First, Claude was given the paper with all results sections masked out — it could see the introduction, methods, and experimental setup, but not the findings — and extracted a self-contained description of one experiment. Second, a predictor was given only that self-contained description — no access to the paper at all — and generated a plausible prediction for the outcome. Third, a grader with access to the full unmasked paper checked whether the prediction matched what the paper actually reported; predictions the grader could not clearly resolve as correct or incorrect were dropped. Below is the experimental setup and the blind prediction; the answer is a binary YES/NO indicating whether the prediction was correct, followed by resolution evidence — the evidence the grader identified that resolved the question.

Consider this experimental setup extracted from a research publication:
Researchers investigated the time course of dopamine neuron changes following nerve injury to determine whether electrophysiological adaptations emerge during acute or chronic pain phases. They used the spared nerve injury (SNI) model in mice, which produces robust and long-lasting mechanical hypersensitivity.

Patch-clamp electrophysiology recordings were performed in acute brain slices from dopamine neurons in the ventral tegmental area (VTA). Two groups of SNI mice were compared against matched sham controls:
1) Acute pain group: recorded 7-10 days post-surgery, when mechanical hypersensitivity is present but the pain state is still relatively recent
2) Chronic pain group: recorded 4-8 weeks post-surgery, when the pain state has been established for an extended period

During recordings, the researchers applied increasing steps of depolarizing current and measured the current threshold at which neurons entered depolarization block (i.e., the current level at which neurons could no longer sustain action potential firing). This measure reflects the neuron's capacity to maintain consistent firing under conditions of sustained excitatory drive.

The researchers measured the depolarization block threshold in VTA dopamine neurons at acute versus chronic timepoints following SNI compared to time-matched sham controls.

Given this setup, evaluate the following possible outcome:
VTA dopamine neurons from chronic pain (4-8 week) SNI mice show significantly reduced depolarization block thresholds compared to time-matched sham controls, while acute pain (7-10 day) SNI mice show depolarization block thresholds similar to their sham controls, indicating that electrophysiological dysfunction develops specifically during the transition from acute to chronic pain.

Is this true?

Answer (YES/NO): YES